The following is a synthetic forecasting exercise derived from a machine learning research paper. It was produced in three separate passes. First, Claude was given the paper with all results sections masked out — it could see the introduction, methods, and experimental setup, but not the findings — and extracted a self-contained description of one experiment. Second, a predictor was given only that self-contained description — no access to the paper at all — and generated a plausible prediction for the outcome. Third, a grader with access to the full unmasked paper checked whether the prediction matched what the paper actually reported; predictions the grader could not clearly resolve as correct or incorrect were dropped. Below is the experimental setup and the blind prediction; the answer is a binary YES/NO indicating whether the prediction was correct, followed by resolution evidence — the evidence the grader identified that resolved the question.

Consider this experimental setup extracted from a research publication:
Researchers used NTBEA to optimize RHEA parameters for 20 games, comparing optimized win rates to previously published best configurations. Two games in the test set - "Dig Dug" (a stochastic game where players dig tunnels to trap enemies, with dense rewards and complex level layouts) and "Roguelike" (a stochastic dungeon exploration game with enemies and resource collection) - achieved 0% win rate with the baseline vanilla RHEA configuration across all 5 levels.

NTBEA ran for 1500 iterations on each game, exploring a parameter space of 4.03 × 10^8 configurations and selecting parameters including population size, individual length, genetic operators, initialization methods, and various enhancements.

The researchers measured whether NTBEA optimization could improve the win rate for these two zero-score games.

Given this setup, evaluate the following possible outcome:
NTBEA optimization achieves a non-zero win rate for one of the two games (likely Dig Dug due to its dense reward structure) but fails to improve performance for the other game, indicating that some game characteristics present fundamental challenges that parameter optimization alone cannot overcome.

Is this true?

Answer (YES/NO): NO